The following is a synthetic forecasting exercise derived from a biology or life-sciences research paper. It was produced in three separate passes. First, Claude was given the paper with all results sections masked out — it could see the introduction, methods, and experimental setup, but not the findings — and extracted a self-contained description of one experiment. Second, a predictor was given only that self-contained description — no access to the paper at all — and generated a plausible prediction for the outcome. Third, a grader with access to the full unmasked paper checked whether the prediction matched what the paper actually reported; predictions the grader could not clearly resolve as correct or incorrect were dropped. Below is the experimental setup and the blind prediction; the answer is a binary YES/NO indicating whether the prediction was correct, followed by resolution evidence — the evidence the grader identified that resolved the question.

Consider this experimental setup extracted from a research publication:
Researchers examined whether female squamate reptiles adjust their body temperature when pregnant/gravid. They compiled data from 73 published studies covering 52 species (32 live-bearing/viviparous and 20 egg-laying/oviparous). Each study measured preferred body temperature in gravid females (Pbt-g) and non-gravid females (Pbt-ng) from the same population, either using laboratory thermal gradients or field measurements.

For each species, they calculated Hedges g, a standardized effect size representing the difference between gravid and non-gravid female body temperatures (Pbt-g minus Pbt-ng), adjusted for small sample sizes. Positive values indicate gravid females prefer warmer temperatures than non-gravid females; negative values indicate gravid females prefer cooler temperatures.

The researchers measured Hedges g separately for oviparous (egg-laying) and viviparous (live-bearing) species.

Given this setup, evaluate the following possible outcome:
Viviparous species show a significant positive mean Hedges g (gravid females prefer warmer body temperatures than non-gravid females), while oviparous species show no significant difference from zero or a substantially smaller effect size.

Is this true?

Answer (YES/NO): NO